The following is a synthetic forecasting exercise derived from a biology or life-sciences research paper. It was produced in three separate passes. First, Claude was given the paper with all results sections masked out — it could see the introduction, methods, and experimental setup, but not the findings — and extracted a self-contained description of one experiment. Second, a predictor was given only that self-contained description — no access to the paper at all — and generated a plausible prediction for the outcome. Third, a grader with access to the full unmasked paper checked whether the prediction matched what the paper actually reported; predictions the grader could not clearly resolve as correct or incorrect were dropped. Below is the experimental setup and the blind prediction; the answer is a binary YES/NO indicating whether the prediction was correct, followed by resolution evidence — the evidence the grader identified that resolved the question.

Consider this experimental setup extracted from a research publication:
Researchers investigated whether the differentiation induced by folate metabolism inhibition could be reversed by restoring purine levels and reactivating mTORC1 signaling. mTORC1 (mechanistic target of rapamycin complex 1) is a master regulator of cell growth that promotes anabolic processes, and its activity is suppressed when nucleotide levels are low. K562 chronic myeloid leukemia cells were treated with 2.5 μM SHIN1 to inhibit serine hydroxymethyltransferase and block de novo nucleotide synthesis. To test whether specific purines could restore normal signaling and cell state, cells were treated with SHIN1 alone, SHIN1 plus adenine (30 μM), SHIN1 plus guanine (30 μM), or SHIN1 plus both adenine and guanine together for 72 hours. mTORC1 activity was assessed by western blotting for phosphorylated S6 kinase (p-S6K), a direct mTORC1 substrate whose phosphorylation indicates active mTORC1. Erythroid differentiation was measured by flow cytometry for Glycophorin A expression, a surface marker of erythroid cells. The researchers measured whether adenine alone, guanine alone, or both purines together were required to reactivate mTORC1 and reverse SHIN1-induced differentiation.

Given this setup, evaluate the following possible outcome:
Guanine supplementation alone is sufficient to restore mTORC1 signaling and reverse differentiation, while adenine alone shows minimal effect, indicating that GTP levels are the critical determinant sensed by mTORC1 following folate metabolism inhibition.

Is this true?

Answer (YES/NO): NO